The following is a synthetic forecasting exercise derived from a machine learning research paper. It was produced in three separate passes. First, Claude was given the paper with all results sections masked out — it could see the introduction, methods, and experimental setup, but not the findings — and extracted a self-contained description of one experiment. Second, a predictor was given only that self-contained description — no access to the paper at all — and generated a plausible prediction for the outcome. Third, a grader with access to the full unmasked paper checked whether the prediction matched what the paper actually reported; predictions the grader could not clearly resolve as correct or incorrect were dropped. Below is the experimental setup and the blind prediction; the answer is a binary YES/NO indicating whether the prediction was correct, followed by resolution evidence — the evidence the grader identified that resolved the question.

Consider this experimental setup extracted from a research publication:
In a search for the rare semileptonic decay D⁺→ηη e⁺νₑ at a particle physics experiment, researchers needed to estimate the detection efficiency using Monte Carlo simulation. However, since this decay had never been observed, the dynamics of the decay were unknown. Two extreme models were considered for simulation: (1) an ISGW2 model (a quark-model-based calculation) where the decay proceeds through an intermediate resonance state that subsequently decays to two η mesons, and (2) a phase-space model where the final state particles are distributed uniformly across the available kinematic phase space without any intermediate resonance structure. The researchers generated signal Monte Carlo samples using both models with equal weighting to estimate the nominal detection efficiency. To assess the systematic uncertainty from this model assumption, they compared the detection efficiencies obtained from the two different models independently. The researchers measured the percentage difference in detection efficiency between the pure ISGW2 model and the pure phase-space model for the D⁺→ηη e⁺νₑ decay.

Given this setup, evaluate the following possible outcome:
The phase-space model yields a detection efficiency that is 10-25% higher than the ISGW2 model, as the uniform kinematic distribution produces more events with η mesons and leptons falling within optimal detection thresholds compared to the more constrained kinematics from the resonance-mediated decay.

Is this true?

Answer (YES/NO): NO